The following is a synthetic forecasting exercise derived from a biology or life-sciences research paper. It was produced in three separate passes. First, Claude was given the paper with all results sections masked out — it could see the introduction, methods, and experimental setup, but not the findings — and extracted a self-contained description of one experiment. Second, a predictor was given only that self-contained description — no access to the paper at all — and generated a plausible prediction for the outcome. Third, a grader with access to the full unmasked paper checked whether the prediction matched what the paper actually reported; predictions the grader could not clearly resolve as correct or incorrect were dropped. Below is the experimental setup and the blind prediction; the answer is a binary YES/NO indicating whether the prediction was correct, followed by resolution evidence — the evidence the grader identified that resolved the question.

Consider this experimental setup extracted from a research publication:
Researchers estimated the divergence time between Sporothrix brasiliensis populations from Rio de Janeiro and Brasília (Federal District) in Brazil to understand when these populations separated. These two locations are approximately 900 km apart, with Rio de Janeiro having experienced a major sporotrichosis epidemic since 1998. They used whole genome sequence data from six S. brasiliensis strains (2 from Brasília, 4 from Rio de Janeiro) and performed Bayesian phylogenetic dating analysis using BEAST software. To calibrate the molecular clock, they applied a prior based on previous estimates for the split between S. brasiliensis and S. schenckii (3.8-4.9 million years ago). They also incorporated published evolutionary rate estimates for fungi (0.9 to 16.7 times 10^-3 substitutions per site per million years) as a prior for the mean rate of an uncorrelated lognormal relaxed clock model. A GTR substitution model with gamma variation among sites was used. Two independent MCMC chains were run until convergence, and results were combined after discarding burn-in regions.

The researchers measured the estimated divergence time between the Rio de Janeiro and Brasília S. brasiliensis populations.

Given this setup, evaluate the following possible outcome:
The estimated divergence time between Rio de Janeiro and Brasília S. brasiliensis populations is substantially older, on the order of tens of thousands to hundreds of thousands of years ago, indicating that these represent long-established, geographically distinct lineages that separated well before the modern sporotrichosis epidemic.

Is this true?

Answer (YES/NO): NO